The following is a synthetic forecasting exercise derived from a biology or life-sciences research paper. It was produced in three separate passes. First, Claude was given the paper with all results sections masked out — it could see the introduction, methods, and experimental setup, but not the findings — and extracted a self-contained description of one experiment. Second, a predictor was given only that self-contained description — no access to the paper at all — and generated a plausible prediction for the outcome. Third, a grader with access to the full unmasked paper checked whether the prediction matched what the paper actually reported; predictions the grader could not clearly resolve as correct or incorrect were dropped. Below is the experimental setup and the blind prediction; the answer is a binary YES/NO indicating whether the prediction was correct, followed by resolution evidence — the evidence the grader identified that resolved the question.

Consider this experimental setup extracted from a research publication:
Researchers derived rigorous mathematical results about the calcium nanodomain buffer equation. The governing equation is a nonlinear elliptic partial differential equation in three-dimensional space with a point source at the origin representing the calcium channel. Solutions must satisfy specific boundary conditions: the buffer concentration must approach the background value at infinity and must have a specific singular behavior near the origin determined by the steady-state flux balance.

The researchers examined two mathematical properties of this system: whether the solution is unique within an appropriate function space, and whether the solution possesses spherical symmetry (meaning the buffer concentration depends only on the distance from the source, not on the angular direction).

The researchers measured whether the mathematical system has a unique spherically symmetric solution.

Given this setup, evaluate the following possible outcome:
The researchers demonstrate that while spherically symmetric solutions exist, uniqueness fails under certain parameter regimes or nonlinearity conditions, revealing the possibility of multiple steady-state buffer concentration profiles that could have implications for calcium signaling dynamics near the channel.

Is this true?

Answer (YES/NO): NO